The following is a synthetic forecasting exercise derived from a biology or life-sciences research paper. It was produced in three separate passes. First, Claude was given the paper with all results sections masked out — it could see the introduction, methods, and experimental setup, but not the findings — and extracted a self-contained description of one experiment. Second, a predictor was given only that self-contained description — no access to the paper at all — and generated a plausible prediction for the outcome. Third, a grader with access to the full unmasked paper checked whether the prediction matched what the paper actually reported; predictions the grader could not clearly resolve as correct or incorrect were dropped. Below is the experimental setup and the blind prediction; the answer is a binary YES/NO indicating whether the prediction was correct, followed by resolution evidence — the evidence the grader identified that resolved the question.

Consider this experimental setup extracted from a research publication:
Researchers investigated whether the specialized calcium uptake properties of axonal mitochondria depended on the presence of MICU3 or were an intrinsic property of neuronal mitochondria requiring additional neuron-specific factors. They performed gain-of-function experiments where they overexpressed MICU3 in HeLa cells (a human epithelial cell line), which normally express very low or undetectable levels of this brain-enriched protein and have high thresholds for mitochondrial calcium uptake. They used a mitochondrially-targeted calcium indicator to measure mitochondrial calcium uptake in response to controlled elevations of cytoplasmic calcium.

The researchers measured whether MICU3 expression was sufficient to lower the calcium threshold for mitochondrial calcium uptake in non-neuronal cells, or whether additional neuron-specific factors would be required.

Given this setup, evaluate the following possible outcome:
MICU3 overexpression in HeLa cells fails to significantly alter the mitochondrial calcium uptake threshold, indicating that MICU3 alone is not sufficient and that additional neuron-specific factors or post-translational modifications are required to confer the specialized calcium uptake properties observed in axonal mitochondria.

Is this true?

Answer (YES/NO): NO